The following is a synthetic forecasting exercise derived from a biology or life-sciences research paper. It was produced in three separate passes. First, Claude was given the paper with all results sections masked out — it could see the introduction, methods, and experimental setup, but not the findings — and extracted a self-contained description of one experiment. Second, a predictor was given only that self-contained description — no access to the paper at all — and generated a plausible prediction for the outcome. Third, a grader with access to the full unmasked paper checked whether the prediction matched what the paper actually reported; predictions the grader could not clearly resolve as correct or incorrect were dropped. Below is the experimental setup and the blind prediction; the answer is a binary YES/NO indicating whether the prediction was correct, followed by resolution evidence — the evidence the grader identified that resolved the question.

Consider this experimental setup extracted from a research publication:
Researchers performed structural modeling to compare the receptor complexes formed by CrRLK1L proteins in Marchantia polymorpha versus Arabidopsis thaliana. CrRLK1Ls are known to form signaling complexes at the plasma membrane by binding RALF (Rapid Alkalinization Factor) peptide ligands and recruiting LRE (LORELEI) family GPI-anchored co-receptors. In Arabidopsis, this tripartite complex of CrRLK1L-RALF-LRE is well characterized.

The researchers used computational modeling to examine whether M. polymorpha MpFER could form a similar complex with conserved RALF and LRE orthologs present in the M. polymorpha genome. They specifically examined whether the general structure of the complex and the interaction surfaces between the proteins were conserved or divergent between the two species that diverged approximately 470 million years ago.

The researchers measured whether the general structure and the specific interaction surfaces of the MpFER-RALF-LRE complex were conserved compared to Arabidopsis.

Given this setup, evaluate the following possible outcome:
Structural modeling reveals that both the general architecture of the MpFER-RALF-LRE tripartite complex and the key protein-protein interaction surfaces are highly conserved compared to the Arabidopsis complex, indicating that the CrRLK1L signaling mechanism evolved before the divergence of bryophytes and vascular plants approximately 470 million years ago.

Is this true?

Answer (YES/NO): NO